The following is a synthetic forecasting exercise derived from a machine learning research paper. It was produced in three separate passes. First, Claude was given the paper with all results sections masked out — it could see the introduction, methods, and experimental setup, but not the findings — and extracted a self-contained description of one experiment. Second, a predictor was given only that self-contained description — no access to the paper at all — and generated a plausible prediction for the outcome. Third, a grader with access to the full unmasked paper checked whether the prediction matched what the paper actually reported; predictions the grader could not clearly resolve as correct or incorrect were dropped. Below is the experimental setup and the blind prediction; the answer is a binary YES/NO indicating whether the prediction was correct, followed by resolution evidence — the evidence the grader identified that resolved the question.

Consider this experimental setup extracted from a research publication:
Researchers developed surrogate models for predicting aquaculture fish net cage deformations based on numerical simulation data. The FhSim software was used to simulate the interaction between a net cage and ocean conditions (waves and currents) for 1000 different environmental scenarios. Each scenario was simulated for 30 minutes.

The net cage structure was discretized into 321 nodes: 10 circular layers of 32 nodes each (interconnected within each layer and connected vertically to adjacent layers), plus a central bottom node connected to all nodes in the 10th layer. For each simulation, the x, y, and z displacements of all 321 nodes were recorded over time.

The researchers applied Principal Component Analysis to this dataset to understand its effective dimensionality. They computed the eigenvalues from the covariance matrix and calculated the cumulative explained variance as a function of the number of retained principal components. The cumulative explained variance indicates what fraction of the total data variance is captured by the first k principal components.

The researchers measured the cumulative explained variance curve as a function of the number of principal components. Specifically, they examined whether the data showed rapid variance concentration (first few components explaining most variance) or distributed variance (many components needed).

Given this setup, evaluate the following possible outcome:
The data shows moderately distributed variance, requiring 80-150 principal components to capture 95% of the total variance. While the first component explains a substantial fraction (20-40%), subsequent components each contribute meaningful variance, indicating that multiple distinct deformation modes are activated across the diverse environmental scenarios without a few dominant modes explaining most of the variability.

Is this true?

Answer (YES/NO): NO